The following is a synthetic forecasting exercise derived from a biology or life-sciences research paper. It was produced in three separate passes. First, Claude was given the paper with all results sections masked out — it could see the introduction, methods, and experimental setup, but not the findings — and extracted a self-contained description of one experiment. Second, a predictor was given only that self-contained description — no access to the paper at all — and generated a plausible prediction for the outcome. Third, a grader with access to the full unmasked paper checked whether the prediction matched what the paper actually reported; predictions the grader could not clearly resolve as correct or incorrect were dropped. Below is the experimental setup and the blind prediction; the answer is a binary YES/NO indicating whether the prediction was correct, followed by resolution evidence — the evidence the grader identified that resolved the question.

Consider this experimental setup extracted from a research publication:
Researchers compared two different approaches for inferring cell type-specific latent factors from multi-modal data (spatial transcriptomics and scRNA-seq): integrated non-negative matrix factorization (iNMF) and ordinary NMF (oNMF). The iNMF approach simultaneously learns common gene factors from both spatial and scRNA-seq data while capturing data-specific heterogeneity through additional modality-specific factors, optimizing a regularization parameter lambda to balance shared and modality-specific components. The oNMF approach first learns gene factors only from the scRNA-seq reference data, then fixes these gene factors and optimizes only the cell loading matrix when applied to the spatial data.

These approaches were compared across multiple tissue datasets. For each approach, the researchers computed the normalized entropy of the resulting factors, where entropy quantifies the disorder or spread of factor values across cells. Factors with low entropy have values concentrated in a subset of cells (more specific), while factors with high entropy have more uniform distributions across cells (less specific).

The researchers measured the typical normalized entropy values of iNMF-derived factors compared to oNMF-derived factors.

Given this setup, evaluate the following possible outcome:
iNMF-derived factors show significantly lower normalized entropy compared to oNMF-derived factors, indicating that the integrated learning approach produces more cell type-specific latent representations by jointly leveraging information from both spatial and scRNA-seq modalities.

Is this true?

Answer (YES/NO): NO